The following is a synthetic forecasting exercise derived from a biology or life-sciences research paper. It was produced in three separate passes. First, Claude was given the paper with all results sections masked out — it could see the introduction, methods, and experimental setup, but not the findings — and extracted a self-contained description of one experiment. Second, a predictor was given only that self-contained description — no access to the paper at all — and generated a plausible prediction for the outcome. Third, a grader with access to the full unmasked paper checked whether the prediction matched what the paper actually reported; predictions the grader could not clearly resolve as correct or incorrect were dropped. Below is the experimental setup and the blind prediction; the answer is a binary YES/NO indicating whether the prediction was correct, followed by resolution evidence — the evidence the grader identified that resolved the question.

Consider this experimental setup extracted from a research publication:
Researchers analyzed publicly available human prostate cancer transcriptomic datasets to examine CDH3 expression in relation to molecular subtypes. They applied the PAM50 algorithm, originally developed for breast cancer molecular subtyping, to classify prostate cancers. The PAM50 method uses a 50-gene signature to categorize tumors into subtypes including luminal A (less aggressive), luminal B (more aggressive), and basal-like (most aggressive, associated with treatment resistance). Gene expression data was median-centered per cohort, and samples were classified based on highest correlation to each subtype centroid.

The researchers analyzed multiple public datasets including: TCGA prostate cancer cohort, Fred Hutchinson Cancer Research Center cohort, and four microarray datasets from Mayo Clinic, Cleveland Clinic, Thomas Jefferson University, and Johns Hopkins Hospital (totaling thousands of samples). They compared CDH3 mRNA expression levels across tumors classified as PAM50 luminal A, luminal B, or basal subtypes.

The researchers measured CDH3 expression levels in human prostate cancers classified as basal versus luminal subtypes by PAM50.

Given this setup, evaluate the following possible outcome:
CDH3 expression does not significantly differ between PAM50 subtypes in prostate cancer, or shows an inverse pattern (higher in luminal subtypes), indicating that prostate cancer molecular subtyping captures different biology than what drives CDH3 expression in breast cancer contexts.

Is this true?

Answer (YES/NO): NO